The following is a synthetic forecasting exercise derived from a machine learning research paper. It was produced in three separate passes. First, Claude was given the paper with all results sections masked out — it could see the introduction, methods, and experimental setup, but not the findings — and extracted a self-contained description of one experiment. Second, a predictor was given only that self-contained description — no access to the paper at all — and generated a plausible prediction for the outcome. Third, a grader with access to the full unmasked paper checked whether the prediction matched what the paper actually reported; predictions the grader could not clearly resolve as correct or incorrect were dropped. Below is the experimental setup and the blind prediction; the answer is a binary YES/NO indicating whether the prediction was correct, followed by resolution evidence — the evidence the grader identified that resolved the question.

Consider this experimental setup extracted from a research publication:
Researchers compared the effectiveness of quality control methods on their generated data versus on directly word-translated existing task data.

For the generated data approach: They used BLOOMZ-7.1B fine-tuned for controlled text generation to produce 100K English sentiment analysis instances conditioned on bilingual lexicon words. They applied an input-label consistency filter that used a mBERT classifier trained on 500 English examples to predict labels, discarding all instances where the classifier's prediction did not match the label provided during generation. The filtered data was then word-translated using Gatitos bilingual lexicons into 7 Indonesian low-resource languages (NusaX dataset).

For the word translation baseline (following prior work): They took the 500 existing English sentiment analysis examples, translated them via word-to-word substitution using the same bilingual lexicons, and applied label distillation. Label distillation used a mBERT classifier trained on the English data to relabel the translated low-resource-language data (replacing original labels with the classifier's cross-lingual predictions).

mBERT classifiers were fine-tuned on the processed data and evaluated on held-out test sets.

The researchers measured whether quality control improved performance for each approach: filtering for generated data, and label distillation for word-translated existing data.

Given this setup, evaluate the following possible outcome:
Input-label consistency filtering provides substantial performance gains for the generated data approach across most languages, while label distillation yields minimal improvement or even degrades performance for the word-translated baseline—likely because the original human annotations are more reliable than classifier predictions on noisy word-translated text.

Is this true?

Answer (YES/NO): YES